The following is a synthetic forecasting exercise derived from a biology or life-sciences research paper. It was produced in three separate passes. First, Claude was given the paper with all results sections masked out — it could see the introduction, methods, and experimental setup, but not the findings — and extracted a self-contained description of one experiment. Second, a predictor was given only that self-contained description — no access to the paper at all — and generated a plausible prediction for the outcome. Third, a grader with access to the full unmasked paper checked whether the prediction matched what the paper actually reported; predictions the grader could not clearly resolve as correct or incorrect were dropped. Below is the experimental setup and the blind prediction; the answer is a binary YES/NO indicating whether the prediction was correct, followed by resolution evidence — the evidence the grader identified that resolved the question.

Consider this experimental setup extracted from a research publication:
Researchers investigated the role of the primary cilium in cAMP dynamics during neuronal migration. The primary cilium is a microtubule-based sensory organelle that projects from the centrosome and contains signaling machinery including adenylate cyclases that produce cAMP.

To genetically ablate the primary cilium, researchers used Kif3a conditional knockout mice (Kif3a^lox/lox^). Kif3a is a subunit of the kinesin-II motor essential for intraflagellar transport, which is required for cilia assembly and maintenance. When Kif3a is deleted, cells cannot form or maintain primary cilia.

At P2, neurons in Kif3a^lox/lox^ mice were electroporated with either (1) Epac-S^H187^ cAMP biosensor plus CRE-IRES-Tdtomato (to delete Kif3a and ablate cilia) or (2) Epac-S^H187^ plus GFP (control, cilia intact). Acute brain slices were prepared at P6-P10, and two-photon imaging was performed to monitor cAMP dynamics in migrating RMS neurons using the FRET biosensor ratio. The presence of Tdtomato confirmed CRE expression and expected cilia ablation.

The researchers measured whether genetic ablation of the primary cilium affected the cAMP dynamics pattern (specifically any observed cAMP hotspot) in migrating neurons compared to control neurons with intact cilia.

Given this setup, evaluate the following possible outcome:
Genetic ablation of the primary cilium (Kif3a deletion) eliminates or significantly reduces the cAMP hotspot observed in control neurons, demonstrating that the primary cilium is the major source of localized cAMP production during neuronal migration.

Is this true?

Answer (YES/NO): YES